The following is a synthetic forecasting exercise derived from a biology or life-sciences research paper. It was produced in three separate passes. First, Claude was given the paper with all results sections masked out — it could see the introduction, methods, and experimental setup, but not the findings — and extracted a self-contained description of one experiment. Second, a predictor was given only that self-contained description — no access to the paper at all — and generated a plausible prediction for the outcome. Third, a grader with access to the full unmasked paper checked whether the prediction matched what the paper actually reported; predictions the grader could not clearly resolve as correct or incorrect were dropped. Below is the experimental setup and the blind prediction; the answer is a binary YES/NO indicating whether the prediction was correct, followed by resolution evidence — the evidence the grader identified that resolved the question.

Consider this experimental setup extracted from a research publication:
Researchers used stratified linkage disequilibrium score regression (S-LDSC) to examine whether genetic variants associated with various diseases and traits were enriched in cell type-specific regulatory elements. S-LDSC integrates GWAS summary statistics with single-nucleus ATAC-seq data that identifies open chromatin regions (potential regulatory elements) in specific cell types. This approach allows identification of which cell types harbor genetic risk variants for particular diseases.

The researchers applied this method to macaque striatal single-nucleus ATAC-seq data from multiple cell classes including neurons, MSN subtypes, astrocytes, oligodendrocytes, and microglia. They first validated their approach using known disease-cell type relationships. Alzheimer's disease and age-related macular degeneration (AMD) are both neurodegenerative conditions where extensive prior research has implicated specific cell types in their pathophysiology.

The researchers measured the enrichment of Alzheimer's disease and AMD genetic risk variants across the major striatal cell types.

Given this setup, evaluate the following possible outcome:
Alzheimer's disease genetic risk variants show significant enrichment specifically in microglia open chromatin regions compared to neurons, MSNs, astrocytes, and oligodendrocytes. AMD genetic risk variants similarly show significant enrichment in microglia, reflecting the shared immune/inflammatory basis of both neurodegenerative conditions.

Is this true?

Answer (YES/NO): YES